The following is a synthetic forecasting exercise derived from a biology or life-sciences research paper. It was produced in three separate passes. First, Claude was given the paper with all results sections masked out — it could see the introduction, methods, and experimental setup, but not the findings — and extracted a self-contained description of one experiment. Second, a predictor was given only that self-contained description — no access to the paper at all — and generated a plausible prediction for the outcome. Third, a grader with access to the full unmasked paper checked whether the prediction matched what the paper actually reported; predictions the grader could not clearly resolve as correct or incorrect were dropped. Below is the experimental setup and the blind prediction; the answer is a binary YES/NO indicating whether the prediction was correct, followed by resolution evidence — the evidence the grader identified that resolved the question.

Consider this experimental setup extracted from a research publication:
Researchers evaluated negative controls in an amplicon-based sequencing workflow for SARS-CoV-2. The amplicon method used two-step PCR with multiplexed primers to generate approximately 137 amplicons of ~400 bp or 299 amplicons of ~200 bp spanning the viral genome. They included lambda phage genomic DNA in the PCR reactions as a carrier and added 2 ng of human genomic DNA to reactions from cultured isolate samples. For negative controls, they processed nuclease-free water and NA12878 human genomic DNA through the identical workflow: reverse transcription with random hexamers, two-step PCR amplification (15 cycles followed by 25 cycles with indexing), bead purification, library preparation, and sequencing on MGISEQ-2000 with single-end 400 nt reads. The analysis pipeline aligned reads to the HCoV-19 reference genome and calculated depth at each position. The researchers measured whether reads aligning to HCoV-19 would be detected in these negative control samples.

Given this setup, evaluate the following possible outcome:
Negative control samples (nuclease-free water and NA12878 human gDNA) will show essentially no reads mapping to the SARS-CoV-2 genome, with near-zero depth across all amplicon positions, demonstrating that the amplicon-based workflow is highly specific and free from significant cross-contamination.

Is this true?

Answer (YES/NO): NO